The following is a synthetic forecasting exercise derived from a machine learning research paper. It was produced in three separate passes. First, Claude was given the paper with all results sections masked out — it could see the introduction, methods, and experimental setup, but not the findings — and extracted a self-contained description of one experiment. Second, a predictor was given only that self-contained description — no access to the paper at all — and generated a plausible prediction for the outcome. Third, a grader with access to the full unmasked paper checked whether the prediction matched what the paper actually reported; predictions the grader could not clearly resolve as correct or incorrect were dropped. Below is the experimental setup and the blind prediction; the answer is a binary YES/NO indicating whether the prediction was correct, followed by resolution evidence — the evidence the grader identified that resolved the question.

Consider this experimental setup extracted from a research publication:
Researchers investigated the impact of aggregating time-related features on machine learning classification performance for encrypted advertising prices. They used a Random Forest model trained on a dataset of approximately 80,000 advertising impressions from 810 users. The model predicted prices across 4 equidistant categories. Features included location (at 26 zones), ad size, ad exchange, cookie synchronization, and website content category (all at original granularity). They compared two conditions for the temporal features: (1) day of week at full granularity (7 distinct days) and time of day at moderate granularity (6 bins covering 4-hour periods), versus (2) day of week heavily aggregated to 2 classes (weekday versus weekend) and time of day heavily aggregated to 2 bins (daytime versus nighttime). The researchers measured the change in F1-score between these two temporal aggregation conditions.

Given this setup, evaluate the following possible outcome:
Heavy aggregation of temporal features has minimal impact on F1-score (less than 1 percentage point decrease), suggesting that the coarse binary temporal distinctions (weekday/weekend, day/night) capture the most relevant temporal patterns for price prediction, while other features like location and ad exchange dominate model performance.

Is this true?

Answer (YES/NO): NO